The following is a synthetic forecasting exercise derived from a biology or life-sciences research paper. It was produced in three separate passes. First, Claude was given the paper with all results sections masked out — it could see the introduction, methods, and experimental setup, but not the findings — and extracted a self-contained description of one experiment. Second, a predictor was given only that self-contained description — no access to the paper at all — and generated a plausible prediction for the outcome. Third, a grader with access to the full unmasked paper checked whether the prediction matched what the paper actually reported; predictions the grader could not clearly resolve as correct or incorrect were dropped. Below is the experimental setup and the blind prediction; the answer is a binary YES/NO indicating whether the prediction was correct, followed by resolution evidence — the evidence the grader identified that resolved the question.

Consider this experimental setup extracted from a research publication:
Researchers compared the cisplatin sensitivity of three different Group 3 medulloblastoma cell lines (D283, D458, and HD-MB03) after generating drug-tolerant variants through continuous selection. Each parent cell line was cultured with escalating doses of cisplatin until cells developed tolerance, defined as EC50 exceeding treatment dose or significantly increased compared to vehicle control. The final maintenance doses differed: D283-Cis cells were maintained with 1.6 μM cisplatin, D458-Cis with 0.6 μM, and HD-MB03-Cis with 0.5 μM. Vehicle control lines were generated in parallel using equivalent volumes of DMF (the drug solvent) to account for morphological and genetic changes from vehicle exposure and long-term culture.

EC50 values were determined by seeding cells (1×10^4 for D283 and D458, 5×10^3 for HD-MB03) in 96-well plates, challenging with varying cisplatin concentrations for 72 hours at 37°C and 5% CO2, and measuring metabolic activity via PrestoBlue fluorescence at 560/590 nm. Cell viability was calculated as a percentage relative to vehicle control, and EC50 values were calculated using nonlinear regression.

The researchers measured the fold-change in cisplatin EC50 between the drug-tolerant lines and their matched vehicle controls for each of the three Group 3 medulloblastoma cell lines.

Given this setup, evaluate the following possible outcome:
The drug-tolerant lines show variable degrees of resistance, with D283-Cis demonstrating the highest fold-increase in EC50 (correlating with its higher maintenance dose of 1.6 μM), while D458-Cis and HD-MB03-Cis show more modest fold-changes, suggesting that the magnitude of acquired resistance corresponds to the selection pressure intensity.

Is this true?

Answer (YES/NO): NO